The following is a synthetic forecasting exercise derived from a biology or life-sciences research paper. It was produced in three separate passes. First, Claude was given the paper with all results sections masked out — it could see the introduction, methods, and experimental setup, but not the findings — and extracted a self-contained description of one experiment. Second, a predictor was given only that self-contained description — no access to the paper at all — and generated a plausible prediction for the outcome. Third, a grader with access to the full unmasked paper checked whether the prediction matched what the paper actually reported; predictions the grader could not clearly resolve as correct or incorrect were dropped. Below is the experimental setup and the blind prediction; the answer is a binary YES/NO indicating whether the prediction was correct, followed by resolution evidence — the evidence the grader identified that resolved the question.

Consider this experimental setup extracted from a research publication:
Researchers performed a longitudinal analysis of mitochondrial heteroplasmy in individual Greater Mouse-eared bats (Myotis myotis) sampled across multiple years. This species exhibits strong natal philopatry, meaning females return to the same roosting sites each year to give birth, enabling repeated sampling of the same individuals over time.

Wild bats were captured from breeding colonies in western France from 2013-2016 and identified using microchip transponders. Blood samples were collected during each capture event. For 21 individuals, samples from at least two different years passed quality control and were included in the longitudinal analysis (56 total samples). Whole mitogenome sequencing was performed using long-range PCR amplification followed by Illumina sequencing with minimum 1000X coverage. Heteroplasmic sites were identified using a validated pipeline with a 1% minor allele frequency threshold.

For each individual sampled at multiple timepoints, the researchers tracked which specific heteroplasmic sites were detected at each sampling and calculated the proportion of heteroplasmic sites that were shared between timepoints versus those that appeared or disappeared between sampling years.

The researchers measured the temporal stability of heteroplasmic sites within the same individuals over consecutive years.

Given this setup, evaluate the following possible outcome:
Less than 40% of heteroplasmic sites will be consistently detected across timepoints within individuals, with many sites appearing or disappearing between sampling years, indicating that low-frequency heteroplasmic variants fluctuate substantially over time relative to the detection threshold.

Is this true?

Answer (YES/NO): YES